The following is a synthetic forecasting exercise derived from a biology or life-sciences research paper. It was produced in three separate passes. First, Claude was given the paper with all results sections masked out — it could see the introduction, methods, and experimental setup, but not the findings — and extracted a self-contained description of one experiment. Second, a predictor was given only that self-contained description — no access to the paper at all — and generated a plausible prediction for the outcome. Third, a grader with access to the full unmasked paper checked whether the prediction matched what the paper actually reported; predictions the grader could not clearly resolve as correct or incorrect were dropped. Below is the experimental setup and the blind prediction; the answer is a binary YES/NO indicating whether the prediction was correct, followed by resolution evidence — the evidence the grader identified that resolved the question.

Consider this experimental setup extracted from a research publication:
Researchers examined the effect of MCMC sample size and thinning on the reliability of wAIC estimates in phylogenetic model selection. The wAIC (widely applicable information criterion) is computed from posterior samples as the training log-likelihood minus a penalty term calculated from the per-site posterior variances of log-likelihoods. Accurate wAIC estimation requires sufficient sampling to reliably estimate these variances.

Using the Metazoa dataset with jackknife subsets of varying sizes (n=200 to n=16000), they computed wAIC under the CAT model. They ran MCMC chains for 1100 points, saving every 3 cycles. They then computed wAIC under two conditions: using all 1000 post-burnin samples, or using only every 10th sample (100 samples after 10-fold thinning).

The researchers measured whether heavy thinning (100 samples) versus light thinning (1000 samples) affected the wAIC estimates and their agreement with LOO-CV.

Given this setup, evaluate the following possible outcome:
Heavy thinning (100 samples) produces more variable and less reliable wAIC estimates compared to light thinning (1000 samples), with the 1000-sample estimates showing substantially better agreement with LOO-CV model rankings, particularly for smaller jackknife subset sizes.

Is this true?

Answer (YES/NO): NO